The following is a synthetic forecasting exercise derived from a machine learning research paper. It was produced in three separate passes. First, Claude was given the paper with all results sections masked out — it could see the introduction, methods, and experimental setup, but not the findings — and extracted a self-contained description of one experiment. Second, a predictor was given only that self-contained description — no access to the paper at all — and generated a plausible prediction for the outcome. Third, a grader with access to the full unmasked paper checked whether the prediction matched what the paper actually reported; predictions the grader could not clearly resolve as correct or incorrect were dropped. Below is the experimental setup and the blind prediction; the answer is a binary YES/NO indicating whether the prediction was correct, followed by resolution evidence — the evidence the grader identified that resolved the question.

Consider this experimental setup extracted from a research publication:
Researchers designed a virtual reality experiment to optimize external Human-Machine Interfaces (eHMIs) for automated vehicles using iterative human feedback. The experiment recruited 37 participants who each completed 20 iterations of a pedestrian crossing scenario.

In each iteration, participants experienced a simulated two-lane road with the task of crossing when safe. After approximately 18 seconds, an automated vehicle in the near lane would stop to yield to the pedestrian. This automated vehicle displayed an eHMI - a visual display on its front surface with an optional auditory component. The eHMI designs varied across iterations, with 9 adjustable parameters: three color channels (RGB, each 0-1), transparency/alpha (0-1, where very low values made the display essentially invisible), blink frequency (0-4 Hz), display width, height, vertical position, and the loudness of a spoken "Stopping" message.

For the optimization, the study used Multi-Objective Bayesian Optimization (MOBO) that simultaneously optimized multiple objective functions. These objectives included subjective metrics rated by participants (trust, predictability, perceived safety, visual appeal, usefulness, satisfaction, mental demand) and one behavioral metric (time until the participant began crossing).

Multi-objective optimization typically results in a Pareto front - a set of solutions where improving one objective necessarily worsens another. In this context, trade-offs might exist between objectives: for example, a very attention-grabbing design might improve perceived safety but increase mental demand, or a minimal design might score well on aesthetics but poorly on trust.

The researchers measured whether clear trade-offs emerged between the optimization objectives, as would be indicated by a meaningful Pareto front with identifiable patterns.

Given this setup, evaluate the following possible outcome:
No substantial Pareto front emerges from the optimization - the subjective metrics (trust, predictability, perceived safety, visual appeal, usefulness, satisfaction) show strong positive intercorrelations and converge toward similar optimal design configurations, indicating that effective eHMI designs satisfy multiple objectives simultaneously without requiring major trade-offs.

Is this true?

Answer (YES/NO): NO